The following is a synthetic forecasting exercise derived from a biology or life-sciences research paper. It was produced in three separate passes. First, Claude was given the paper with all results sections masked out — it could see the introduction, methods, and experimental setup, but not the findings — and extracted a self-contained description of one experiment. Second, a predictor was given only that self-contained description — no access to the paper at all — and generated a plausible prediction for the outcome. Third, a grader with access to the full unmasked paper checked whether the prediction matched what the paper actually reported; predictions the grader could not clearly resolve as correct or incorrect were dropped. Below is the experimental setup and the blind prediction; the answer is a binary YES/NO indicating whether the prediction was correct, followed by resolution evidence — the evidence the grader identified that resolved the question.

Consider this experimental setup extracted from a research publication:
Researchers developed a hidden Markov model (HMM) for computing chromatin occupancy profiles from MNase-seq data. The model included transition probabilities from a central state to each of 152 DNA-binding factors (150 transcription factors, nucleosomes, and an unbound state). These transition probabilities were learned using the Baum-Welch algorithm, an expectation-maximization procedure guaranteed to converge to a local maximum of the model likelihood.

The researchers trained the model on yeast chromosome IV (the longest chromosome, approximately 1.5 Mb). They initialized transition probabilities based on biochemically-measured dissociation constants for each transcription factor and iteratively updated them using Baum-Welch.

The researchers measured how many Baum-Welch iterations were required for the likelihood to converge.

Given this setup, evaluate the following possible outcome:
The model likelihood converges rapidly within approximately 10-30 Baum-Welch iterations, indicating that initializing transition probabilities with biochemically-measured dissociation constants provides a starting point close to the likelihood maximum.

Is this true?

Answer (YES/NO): YES